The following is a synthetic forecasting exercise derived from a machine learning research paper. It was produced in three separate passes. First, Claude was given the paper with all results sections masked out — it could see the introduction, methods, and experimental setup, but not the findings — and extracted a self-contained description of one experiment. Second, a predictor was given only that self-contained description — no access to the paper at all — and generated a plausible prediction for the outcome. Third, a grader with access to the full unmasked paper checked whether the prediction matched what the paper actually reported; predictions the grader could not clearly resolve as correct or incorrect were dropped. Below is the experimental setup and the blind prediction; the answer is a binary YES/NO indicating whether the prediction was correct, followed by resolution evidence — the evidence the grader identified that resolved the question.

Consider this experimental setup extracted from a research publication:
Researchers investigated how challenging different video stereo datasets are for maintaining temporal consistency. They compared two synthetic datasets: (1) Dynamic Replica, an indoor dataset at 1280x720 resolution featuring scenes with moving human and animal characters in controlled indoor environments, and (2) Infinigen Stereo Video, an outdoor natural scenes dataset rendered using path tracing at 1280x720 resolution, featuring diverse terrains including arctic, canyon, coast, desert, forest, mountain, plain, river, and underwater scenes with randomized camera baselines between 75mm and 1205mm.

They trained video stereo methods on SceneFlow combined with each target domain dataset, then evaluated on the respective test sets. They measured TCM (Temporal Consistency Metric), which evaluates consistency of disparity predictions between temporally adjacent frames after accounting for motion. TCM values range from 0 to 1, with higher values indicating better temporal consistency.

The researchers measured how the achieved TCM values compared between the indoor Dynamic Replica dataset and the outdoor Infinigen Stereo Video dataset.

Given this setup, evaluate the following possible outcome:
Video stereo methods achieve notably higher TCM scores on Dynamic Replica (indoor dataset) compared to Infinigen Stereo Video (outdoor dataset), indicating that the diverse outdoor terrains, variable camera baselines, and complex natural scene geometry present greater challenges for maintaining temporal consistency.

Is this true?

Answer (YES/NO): YES